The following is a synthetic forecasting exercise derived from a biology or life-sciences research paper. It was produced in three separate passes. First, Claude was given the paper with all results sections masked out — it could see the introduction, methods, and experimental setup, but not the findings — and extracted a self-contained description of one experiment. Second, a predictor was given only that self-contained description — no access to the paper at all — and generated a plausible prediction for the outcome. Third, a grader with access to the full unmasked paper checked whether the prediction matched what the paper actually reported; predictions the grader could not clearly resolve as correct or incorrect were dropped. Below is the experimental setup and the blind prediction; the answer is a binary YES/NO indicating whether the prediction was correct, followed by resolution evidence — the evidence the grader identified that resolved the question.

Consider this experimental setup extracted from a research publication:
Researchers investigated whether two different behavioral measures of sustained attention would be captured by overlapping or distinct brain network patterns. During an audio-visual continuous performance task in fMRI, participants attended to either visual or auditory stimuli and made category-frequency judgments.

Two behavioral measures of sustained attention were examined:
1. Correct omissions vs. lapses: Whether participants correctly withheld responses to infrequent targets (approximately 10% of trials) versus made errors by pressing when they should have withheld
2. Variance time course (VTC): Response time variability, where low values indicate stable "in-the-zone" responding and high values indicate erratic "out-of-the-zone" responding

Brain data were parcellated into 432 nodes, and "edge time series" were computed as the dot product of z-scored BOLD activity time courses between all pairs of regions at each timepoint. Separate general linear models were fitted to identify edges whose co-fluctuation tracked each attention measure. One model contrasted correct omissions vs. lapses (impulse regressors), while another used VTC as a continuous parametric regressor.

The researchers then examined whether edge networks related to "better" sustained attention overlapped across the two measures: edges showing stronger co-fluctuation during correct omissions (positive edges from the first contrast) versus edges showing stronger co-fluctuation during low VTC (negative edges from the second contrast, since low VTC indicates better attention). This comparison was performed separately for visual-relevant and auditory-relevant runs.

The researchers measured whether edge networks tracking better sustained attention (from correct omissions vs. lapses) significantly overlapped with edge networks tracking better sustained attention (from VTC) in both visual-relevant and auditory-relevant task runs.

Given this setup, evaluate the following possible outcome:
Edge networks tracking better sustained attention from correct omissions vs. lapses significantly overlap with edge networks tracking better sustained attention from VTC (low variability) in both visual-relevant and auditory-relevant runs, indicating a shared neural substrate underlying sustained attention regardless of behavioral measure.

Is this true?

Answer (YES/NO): NO